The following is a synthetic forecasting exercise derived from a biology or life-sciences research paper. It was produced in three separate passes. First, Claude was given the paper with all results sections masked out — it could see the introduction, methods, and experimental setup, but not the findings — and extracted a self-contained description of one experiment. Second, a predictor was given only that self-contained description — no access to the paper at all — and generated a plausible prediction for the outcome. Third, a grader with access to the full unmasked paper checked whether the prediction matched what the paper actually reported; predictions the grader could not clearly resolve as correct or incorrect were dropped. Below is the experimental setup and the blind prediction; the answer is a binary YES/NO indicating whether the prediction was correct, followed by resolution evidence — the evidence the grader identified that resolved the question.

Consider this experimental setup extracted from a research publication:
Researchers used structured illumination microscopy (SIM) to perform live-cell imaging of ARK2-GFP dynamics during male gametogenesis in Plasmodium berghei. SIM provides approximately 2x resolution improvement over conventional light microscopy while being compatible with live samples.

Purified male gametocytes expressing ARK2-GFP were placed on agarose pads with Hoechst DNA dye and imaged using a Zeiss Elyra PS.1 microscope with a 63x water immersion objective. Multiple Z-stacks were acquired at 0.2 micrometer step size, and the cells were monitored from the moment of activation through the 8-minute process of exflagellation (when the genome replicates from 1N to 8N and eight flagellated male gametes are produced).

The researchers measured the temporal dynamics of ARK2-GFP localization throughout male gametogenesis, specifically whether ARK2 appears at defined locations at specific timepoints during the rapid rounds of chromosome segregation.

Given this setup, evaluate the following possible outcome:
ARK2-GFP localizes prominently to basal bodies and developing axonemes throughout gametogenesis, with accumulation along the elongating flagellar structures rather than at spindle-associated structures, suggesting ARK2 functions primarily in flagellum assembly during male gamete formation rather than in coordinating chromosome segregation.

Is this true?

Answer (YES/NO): NO